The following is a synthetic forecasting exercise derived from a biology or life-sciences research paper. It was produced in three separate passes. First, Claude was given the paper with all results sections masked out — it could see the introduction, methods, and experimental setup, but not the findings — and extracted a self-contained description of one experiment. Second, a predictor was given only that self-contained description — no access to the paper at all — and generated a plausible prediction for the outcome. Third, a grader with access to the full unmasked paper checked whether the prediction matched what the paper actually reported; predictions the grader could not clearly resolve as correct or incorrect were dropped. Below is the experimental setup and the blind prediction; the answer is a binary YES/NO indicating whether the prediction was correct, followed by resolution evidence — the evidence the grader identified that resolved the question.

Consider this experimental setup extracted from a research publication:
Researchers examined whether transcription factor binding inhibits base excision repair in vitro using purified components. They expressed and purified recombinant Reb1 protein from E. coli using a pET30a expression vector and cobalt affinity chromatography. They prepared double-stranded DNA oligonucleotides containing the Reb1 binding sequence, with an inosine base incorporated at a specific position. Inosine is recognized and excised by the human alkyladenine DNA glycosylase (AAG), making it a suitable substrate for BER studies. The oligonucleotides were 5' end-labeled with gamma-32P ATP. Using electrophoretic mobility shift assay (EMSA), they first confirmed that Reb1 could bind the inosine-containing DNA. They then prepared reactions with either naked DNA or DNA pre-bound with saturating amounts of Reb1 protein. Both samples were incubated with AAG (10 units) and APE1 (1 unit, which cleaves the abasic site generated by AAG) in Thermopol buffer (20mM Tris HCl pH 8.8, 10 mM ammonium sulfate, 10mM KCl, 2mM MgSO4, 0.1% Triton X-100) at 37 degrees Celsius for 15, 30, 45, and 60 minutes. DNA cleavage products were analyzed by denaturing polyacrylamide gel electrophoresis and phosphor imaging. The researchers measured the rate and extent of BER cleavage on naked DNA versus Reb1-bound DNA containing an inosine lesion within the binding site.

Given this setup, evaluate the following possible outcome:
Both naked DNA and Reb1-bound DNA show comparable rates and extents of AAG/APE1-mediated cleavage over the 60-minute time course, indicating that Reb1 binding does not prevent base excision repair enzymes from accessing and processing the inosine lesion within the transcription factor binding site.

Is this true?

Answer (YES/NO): NO